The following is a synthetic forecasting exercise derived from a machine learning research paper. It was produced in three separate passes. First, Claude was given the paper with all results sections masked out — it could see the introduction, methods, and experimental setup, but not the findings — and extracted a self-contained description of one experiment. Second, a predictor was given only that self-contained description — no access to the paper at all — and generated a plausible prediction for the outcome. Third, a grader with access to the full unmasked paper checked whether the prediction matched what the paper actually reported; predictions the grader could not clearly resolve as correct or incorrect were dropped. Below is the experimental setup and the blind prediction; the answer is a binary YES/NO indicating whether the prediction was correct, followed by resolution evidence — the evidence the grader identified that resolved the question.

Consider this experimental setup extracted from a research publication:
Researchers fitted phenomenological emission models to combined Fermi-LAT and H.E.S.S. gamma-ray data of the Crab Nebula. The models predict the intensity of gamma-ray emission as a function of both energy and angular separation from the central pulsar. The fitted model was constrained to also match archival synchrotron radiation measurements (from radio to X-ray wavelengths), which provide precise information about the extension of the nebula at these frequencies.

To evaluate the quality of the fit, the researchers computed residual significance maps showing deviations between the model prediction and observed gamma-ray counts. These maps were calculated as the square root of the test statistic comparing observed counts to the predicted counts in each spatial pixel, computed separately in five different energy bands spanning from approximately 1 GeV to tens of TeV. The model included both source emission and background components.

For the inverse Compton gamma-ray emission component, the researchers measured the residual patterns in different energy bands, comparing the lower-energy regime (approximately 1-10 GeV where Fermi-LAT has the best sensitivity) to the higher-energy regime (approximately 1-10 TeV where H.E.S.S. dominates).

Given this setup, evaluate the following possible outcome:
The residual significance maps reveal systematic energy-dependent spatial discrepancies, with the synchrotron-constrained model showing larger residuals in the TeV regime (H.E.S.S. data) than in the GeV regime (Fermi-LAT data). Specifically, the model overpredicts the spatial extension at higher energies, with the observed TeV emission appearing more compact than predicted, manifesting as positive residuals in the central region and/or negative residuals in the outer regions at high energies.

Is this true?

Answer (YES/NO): NO